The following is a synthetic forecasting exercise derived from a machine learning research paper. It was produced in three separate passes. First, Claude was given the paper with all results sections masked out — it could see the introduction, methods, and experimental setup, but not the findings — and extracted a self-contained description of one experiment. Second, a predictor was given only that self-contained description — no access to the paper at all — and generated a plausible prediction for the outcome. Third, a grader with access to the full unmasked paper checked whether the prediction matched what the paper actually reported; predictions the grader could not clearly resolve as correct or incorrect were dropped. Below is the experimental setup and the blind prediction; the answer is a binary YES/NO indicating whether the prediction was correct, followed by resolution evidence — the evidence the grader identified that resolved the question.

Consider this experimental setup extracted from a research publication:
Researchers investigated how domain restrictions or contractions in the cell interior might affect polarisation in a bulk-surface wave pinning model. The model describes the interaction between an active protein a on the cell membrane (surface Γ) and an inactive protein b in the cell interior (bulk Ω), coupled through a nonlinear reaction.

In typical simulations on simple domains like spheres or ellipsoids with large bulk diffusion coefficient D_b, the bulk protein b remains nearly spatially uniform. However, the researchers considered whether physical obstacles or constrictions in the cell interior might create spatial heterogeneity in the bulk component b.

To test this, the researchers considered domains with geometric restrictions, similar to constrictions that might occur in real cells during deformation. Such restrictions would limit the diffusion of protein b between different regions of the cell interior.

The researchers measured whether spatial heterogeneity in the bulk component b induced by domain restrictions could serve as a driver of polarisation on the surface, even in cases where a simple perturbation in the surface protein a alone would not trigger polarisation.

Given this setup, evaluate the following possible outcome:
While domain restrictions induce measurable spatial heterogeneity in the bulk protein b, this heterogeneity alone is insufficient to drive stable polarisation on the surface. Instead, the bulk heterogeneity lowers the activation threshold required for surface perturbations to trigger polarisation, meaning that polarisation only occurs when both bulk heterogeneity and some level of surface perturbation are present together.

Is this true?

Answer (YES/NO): NO